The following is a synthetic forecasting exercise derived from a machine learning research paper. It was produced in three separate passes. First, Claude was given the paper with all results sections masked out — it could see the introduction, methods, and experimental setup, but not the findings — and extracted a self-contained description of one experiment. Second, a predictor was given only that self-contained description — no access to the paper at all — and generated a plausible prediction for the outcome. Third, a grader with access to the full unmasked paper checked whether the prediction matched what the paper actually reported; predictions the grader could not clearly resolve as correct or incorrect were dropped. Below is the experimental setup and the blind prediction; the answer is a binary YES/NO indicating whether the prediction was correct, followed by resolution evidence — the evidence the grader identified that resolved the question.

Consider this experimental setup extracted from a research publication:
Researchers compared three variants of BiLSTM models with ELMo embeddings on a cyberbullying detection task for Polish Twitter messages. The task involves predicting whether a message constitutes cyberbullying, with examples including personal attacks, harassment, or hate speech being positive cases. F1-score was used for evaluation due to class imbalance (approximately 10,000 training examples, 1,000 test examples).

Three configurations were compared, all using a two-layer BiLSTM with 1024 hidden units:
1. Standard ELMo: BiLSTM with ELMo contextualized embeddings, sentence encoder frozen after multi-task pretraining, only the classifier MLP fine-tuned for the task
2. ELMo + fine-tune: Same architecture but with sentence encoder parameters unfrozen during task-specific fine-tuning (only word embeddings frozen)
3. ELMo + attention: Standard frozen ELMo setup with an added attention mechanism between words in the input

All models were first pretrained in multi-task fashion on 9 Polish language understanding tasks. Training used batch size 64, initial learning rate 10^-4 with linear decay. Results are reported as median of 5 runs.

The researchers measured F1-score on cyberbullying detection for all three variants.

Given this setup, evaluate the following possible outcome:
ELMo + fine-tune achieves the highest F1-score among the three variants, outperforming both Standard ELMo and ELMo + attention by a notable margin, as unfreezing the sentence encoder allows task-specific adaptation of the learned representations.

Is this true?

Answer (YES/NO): NO